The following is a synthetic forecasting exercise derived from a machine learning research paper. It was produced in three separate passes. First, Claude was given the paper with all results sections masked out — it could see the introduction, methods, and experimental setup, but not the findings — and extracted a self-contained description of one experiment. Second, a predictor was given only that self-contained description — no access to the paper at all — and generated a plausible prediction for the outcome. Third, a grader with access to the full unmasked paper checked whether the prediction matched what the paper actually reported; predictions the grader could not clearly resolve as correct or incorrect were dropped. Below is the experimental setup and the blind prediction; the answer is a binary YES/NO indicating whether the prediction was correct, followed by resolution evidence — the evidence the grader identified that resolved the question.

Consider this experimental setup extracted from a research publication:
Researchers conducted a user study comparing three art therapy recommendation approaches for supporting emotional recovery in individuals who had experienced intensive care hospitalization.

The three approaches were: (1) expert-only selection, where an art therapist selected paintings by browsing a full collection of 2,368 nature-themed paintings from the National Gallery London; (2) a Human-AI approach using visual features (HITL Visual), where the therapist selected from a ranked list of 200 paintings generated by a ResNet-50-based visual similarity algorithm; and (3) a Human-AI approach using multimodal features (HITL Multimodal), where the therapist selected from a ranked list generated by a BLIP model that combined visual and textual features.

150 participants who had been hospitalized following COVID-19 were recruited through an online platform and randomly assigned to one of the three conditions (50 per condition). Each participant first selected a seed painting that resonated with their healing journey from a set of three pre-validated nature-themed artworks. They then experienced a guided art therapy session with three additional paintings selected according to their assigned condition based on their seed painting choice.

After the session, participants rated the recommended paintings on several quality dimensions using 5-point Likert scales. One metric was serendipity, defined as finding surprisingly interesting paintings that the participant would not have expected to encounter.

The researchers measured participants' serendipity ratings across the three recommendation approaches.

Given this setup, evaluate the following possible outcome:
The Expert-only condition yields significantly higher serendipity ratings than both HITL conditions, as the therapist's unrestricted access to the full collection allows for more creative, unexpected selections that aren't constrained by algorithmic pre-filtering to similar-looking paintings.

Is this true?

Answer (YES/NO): NO